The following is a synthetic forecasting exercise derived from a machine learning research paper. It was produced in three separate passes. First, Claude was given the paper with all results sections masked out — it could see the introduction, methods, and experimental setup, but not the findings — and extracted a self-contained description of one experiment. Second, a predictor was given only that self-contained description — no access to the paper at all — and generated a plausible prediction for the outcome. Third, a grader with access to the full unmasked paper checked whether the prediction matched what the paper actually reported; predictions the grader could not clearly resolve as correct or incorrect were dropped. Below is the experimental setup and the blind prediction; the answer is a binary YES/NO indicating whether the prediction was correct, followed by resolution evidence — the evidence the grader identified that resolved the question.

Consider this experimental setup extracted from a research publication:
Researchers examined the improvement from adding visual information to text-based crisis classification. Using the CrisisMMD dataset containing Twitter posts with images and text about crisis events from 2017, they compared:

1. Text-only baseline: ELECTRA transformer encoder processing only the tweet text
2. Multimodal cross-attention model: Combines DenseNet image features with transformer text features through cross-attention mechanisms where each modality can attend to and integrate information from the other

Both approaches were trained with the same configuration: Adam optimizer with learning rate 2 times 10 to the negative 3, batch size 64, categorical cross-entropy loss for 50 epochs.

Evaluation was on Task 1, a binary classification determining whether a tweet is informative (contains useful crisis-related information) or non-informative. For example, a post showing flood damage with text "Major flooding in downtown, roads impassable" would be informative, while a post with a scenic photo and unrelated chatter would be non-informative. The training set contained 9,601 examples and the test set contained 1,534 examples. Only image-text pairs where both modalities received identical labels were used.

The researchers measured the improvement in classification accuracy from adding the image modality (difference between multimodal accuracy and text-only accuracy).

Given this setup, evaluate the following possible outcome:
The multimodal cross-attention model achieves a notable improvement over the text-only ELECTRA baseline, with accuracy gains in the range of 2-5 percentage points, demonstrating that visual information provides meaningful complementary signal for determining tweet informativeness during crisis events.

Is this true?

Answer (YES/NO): YES